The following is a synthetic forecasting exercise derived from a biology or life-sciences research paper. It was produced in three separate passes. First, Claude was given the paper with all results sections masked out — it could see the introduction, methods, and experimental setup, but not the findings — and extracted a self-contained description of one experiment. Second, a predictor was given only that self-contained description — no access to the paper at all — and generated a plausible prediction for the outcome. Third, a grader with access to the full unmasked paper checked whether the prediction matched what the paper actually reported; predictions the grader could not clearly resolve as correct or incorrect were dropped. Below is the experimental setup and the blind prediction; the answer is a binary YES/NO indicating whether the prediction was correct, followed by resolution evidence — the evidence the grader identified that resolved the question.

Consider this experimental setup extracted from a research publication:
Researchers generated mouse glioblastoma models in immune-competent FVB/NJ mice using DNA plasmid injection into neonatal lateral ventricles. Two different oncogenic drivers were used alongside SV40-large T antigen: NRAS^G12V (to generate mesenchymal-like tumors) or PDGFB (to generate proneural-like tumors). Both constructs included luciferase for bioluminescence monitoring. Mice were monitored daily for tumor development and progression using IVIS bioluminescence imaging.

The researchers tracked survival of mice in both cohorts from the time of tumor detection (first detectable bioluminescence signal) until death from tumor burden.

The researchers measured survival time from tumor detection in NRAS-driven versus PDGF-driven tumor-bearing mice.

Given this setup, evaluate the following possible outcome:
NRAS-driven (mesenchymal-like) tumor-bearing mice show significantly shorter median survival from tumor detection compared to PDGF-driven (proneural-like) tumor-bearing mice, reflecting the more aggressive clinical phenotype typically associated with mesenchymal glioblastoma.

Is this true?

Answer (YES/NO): NO